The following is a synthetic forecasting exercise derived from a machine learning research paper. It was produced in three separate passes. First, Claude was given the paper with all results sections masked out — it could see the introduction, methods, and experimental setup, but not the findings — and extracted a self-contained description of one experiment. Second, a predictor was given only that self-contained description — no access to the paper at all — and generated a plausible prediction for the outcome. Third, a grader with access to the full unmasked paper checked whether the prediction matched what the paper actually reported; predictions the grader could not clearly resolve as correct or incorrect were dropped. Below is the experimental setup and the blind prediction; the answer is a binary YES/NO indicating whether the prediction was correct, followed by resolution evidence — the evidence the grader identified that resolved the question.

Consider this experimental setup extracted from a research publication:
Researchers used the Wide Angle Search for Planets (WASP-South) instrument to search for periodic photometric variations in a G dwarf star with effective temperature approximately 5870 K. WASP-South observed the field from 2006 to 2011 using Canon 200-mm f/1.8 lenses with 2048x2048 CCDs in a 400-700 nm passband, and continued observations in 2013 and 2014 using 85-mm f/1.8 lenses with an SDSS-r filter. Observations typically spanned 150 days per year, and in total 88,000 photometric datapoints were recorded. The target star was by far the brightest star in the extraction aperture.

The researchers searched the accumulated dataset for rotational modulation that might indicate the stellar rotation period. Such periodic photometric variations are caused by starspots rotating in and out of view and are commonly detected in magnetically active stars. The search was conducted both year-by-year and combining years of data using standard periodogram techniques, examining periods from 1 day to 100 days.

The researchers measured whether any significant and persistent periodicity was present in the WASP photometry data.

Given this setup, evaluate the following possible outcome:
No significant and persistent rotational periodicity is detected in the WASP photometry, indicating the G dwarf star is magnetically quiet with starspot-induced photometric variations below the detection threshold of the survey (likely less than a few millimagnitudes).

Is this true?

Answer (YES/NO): YES